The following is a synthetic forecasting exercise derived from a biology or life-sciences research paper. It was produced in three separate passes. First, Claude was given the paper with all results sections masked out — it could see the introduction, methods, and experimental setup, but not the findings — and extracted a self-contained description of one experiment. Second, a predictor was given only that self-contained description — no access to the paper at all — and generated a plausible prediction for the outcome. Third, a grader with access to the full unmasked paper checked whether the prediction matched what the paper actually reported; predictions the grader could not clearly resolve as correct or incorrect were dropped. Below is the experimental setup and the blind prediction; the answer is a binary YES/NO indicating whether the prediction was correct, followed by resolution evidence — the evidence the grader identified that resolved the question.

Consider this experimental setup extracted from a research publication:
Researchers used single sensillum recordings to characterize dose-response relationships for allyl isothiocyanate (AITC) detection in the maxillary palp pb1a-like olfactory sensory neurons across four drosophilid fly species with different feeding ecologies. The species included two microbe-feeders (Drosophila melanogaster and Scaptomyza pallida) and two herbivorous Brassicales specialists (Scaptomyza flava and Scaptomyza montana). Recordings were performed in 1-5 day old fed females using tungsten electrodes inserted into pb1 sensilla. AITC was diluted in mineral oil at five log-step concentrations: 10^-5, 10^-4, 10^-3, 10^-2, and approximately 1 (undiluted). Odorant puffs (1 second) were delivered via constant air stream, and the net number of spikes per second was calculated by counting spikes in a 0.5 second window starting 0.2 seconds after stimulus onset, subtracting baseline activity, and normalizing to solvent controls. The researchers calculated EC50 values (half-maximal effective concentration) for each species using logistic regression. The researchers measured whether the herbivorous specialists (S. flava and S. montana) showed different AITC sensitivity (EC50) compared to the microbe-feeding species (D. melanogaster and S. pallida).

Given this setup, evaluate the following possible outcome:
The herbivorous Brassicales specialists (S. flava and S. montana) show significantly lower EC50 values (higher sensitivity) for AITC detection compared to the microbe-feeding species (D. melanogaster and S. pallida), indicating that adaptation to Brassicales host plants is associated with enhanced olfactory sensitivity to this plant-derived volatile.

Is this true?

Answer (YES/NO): NO